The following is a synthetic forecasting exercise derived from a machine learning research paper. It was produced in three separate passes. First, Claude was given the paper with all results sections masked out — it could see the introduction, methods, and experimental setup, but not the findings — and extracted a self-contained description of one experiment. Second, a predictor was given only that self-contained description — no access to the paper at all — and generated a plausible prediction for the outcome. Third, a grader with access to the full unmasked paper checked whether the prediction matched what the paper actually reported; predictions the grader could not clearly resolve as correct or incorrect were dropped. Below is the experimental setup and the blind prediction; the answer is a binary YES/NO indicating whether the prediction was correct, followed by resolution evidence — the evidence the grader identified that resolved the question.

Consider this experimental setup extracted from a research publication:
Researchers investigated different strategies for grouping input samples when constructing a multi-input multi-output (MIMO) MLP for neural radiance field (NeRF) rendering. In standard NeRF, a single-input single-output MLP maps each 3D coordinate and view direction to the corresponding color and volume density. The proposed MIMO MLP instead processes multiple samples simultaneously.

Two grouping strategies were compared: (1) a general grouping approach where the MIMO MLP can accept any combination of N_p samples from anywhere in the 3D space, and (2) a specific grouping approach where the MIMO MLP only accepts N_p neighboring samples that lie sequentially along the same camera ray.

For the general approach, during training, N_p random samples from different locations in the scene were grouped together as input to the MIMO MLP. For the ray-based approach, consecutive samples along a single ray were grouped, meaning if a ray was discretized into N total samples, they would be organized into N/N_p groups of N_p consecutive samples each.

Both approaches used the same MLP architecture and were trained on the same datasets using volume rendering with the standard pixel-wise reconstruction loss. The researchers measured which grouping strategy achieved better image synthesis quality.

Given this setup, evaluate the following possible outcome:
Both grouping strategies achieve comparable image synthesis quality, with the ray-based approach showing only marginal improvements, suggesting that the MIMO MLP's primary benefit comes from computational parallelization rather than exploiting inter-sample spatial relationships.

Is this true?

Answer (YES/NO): NO